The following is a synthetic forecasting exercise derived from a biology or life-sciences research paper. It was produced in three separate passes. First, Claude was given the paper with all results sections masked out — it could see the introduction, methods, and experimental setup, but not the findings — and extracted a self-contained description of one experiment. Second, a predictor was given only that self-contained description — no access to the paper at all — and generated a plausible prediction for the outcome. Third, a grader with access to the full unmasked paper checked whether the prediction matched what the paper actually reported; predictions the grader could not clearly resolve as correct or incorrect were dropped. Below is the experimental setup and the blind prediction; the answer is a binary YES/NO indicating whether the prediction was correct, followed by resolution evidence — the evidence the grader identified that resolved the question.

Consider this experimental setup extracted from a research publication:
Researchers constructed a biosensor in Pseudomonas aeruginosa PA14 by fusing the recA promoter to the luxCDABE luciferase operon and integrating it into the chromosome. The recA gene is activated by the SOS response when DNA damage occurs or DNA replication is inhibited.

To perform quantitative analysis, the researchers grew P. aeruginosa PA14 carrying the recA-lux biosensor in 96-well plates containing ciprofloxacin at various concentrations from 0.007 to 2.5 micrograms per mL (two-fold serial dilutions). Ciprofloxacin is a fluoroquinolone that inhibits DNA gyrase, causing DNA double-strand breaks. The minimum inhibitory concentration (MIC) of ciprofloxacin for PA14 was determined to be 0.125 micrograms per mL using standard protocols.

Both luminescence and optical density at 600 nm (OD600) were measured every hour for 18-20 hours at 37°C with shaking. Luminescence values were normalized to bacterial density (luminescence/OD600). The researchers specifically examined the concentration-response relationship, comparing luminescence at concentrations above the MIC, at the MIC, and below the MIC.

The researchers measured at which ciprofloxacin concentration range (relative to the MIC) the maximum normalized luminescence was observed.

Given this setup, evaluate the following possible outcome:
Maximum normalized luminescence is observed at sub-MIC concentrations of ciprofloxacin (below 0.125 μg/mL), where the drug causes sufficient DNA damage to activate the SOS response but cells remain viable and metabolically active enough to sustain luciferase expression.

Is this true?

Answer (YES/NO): YES